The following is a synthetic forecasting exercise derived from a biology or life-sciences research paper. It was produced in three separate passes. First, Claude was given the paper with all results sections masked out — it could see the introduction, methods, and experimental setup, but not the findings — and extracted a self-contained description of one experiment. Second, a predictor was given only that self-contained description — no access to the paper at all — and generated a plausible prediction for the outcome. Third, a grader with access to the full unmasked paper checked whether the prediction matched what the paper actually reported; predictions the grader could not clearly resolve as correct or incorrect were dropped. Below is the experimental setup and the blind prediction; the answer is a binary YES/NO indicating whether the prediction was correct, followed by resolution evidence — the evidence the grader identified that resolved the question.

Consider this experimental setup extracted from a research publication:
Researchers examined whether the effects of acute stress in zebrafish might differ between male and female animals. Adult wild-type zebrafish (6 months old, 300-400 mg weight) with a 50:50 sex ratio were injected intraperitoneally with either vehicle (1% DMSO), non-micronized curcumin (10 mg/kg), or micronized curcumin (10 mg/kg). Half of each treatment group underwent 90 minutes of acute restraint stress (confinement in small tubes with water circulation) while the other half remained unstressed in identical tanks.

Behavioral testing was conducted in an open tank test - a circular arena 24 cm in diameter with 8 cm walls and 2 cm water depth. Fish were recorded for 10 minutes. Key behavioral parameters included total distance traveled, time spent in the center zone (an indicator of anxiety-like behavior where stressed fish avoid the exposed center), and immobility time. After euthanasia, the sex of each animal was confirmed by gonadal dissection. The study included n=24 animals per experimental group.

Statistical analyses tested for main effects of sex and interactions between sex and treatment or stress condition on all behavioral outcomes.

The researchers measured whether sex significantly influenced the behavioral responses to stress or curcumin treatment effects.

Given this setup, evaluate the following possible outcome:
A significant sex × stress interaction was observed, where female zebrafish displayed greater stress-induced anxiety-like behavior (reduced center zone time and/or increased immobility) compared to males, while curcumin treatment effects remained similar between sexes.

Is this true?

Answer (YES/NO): NO